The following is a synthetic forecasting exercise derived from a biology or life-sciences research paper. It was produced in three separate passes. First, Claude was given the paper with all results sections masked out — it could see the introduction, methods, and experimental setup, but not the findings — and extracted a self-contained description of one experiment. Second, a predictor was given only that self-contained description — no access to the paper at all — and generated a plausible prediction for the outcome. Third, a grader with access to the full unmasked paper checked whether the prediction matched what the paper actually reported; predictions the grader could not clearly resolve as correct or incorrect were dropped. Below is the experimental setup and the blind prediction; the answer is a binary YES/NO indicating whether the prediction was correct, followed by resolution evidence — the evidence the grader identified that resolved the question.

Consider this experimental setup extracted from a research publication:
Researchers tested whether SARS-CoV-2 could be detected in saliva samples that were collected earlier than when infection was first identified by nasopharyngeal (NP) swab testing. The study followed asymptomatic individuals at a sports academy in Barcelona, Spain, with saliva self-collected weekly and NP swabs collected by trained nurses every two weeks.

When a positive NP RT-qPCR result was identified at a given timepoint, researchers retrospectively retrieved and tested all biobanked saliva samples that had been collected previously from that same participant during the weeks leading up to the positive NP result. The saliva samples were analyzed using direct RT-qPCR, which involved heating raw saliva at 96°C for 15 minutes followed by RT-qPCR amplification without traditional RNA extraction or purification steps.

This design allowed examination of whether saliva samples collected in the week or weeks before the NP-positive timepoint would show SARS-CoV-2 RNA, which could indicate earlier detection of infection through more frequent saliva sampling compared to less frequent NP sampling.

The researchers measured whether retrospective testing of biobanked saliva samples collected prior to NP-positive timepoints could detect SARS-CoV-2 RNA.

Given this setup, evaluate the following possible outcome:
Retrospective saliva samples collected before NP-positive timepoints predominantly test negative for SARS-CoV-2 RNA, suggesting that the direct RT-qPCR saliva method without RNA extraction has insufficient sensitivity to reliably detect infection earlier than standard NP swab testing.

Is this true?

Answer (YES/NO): NO